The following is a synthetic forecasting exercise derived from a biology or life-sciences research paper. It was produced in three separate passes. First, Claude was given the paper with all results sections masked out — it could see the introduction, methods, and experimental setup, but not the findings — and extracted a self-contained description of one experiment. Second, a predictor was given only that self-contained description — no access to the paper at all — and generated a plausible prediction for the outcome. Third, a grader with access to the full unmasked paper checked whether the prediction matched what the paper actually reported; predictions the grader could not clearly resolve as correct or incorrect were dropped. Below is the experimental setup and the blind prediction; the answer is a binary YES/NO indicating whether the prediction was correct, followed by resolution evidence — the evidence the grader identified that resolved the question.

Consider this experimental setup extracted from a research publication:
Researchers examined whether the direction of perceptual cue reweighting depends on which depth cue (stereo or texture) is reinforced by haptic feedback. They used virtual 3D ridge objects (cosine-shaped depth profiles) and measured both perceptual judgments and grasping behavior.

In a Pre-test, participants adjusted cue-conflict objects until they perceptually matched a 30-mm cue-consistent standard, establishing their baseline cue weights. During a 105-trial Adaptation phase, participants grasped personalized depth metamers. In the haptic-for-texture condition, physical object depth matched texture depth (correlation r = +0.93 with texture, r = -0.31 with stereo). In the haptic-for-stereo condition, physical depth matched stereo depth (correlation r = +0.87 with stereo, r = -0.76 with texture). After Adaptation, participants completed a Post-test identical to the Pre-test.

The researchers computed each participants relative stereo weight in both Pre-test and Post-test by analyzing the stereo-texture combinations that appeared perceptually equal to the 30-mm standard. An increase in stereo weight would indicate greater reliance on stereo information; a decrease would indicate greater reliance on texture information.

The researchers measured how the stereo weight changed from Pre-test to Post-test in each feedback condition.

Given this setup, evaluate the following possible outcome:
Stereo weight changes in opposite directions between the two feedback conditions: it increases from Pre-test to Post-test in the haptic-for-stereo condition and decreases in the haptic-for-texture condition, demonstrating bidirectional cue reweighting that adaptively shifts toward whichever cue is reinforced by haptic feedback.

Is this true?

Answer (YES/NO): NO